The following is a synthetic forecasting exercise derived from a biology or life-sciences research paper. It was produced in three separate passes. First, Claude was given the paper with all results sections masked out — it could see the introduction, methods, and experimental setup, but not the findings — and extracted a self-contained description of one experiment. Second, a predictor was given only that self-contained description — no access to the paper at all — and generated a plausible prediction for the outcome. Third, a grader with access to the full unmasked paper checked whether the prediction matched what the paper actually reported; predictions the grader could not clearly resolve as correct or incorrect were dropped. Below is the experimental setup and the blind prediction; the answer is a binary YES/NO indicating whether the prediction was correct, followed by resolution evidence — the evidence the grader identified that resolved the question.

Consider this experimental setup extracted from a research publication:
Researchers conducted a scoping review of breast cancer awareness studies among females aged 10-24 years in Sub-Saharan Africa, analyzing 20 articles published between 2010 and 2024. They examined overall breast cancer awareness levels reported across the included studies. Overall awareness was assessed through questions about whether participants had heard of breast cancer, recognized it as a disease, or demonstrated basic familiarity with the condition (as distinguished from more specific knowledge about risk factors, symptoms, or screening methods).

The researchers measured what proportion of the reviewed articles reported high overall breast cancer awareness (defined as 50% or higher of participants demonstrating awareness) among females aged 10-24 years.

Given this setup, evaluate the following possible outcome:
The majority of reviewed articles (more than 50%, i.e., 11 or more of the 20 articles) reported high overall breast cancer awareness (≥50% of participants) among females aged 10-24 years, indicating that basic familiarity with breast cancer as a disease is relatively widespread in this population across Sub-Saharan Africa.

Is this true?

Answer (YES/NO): YES